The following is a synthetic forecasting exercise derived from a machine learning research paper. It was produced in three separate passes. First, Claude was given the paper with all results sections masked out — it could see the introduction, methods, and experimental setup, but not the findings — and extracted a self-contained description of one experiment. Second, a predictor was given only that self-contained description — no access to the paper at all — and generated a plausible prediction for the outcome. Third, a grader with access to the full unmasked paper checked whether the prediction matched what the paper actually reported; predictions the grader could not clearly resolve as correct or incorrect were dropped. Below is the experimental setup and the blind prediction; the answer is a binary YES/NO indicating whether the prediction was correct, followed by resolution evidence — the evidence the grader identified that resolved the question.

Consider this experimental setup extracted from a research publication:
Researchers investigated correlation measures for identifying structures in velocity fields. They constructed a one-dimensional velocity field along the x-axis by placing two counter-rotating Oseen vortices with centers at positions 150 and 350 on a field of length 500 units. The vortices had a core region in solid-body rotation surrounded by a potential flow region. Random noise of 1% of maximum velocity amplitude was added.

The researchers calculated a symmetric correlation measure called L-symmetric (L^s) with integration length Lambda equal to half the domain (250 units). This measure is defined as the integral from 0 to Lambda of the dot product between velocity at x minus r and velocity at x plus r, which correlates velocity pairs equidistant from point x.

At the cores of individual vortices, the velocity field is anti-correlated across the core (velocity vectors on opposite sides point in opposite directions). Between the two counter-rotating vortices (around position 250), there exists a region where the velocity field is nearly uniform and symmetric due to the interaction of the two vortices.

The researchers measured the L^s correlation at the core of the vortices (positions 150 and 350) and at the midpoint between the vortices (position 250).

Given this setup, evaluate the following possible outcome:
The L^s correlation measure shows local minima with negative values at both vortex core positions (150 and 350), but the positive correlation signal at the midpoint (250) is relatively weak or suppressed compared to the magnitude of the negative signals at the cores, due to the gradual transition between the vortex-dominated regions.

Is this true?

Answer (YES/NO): NO